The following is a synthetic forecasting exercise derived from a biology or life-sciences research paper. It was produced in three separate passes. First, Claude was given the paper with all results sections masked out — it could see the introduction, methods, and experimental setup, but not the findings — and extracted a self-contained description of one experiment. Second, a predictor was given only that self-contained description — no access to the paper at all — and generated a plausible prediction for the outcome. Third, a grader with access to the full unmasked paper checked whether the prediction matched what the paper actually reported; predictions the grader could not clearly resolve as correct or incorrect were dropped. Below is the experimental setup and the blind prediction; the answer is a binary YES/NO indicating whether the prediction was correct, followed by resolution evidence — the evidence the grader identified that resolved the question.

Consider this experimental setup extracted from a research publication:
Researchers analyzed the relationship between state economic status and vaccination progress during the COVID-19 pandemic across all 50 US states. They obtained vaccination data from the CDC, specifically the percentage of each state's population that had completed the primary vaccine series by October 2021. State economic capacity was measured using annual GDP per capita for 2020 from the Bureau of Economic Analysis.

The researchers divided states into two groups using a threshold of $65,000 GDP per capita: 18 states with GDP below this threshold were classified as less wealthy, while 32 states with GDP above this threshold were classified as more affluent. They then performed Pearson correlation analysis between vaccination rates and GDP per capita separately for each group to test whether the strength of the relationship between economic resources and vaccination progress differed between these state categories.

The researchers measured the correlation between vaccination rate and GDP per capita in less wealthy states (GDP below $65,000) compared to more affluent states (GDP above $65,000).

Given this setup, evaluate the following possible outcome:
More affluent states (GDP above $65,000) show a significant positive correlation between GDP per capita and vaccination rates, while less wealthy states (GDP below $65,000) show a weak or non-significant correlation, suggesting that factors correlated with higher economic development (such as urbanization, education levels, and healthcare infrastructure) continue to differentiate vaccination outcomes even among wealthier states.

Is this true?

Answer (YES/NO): NO